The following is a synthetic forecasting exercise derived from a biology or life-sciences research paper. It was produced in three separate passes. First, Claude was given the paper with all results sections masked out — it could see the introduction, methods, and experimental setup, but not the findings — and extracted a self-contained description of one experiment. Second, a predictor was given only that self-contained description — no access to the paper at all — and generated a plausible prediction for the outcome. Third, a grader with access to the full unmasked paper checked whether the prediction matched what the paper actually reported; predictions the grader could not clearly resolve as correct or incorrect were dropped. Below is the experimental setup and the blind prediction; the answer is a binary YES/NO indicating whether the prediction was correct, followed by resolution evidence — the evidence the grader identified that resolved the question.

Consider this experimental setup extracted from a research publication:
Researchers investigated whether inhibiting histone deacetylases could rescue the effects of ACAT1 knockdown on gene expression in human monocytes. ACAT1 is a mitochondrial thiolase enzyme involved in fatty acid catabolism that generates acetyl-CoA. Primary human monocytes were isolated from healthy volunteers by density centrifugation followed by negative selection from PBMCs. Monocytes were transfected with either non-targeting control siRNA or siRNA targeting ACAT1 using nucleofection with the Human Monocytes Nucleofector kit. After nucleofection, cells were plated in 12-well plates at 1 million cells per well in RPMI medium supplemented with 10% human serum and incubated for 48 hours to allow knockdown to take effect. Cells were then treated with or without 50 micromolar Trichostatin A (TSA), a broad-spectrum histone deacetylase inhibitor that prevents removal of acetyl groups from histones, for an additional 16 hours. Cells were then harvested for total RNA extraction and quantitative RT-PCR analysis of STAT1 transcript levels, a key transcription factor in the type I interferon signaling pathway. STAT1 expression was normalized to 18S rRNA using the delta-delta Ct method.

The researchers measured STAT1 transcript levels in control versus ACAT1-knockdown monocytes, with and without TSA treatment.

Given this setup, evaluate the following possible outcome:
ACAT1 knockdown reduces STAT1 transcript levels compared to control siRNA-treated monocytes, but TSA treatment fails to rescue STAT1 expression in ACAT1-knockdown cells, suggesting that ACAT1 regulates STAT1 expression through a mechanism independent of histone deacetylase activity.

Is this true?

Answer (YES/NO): NO